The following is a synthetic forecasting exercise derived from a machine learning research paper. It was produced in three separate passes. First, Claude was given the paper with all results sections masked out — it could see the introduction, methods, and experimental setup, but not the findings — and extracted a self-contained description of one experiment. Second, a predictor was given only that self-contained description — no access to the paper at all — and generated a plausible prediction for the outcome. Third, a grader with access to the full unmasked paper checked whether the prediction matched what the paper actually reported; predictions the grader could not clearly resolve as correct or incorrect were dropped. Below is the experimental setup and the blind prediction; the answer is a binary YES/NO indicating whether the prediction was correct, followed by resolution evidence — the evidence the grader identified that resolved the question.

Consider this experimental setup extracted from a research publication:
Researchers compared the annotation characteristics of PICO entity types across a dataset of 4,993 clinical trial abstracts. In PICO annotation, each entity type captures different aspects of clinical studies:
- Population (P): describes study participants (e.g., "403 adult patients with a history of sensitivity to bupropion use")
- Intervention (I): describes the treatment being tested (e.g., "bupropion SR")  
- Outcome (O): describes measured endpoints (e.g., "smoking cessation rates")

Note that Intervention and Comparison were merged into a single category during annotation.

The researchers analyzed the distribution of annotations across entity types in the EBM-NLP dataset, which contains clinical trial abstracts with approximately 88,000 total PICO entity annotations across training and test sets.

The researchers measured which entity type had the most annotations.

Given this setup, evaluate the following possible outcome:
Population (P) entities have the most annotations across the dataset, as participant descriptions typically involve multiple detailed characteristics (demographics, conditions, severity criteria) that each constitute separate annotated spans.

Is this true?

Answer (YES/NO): NO